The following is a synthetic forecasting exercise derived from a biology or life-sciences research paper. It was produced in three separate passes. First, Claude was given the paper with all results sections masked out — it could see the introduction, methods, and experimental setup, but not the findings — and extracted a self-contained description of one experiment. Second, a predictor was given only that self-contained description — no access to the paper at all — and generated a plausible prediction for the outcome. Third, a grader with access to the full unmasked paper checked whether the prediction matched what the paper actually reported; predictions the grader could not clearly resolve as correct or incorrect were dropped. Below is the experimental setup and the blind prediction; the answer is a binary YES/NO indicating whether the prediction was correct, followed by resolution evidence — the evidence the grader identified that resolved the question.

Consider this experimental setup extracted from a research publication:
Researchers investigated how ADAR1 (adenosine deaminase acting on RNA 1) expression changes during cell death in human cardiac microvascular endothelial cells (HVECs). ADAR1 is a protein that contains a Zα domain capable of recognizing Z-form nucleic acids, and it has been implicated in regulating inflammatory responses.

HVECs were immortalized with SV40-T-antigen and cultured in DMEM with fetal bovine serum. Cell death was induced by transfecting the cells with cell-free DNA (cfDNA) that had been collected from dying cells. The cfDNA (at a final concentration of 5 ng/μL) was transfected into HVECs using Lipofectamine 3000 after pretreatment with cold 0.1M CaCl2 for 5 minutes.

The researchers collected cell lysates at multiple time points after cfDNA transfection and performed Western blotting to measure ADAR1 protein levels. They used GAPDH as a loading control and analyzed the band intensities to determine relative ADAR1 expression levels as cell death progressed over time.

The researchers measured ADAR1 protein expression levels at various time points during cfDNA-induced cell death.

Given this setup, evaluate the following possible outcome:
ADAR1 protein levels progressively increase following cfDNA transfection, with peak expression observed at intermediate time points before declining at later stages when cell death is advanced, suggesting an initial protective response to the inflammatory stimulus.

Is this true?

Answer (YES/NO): NO